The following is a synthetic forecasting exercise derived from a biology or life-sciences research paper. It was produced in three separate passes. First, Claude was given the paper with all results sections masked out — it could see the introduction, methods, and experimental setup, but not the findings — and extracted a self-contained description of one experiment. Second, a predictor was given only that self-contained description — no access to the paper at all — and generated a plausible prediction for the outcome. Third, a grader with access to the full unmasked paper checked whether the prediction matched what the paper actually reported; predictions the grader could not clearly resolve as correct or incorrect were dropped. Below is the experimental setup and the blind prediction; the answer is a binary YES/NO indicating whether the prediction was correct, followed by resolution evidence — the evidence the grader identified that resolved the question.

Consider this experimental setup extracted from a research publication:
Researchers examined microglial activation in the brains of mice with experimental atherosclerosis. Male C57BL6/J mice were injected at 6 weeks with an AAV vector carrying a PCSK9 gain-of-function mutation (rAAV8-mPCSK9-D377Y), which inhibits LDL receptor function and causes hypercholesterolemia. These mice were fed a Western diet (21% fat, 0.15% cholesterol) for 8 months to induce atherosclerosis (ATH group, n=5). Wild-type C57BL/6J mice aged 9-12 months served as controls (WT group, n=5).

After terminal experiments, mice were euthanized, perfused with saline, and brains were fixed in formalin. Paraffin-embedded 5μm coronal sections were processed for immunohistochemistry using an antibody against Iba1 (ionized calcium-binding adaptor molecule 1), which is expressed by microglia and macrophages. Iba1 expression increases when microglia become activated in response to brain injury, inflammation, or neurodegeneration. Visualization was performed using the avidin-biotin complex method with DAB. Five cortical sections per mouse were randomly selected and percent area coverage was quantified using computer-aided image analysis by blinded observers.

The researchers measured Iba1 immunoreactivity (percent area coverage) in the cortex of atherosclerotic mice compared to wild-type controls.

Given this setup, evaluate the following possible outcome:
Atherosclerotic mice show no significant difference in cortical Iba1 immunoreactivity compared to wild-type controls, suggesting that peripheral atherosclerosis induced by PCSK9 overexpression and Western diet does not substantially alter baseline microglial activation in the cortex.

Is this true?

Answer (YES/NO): YES